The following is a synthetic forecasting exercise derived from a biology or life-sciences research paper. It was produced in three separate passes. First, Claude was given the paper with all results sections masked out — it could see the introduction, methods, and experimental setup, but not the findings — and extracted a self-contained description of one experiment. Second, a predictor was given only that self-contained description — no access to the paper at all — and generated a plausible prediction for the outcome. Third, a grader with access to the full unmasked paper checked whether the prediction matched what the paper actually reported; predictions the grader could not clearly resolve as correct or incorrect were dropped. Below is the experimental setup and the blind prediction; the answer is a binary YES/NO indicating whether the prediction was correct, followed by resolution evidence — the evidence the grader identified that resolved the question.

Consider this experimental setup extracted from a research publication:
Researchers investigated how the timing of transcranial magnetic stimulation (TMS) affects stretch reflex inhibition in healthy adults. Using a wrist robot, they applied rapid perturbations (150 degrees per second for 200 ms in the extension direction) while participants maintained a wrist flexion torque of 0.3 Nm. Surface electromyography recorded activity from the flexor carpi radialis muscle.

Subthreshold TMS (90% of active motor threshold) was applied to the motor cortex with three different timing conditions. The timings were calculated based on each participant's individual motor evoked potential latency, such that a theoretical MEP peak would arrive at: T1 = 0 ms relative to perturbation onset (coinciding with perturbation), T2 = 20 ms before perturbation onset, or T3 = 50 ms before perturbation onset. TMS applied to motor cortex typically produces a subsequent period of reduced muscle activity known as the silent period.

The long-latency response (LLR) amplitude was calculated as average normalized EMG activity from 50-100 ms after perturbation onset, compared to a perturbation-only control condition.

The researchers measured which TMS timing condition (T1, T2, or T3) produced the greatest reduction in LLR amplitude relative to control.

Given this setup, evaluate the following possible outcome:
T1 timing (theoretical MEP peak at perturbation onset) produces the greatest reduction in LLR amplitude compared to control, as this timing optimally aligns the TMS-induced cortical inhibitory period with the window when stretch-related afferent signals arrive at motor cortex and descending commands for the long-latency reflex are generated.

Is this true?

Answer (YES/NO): NO